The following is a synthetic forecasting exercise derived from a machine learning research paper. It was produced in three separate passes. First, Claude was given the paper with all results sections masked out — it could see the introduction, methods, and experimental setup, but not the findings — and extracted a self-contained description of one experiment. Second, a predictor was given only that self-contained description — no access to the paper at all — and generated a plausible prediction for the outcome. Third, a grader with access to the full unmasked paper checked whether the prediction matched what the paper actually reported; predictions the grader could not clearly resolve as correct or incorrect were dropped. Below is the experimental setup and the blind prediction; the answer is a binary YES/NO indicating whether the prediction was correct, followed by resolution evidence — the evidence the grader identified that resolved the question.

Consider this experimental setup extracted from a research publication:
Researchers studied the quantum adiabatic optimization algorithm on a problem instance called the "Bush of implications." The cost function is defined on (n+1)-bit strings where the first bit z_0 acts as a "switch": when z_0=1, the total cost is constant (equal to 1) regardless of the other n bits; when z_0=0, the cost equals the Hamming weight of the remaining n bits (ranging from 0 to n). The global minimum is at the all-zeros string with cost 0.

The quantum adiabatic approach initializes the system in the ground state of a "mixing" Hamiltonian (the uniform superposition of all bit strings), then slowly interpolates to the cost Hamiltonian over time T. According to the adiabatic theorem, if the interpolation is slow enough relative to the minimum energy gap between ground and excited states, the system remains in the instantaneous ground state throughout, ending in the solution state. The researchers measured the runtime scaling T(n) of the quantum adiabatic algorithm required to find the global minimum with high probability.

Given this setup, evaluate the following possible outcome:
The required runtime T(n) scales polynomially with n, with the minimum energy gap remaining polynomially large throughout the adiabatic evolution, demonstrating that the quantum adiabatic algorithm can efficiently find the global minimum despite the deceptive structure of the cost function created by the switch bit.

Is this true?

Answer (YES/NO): YES